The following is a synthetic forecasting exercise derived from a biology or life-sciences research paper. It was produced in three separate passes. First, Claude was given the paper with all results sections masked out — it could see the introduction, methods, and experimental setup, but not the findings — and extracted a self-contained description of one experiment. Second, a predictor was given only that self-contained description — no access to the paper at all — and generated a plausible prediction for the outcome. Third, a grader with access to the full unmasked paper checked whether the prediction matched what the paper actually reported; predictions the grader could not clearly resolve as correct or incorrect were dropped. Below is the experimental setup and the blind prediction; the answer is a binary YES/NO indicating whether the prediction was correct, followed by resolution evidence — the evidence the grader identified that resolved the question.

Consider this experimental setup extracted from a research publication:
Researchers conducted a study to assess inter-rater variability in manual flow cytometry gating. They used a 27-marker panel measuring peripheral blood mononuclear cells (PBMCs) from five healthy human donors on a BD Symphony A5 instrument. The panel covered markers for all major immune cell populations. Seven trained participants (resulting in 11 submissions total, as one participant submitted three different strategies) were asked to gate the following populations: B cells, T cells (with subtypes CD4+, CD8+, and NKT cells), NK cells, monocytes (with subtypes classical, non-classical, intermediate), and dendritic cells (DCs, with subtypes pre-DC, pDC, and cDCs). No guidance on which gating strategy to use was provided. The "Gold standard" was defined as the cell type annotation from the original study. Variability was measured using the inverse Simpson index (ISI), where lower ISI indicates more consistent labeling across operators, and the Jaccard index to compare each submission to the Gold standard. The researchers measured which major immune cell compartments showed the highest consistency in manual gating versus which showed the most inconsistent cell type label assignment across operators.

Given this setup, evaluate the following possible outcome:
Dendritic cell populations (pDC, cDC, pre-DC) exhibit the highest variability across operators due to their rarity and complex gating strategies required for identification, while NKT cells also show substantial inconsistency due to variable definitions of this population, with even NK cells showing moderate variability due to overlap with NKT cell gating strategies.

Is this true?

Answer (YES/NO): NO